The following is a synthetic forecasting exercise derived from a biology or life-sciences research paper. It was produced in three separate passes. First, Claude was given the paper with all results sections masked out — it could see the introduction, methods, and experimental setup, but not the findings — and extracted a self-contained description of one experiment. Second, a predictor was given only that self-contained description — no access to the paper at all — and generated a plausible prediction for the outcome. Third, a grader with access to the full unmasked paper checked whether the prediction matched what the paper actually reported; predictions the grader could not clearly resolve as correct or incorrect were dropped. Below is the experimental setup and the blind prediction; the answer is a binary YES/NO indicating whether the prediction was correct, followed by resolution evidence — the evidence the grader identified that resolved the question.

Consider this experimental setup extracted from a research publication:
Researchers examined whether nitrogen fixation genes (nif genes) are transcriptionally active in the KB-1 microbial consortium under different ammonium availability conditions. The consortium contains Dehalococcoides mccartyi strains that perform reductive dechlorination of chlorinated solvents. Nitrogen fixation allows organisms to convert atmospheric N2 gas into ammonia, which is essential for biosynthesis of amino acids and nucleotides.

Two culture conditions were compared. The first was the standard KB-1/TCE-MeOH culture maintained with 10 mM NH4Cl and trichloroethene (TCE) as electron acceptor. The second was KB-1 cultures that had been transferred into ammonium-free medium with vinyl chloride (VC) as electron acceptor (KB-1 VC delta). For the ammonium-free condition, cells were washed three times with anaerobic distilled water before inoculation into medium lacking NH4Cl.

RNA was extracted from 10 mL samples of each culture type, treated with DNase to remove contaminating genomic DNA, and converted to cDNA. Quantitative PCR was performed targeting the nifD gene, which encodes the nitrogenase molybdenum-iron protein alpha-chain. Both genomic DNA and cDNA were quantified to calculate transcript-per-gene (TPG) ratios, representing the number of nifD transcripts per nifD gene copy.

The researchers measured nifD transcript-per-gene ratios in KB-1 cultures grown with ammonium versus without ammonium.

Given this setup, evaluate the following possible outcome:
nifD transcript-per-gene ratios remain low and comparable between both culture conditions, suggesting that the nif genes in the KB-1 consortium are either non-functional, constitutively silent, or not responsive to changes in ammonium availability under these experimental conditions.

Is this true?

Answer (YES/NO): NO